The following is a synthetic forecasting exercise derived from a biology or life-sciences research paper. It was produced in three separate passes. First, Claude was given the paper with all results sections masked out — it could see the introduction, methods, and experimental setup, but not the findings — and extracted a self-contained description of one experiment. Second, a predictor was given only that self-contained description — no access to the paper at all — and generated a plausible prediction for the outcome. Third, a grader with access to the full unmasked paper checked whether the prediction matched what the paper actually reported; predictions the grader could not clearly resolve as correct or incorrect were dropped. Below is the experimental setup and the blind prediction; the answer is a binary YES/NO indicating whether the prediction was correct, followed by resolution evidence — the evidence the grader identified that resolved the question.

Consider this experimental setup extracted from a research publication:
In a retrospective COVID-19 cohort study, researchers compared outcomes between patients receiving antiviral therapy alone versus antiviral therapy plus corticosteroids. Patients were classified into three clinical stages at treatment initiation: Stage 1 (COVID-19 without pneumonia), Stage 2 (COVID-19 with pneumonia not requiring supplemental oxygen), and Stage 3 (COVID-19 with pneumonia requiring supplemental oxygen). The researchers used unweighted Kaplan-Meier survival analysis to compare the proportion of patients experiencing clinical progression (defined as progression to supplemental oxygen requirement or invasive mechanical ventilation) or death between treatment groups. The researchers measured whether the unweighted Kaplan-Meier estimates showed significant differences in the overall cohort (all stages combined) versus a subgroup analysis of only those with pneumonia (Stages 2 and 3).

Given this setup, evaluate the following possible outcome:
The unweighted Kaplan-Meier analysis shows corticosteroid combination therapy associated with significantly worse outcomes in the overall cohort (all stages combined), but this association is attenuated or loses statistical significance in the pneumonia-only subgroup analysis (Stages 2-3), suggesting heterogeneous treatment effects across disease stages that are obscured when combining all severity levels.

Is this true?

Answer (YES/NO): NO